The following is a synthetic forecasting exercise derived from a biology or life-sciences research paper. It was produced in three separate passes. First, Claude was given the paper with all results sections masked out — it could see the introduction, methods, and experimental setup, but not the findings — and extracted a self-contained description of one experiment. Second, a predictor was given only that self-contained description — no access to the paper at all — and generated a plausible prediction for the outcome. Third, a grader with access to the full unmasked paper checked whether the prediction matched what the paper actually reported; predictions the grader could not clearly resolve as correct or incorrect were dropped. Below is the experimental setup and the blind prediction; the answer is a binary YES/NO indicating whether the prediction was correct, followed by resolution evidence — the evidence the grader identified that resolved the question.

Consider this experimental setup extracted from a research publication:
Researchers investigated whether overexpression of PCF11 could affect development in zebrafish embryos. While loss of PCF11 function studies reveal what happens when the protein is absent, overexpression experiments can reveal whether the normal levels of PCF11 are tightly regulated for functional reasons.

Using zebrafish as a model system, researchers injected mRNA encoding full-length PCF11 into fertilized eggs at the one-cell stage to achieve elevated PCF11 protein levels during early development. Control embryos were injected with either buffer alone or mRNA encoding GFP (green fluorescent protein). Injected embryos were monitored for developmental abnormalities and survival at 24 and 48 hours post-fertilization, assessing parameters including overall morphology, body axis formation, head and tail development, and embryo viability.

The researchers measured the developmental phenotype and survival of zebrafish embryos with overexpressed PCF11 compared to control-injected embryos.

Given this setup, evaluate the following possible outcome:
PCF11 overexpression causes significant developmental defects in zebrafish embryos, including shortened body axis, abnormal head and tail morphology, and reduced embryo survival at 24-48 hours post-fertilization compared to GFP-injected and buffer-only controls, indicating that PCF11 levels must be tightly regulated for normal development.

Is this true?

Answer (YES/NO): NO